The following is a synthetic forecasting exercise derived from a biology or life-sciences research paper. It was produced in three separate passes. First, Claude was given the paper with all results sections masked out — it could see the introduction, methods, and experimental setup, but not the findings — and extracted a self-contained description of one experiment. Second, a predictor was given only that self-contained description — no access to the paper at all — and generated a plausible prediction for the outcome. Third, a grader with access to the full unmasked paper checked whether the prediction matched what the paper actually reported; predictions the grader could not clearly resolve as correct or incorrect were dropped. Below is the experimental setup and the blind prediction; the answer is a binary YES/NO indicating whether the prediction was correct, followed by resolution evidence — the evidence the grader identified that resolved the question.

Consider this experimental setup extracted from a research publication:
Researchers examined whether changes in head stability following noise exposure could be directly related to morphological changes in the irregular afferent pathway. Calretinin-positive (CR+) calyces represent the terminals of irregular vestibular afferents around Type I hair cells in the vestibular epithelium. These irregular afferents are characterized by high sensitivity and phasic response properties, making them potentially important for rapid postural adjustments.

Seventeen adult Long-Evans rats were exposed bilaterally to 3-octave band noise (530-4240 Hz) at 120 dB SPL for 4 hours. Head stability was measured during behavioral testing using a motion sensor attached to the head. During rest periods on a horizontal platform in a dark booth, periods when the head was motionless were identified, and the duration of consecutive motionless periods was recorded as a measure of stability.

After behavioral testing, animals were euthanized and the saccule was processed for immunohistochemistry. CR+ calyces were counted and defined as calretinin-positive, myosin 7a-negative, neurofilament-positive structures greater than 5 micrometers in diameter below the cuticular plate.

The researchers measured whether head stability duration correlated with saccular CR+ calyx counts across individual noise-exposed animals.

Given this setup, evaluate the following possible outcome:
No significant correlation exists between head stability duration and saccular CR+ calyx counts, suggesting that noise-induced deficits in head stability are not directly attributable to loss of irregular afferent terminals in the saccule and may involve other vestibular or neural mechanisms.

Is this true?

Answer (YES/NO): YES